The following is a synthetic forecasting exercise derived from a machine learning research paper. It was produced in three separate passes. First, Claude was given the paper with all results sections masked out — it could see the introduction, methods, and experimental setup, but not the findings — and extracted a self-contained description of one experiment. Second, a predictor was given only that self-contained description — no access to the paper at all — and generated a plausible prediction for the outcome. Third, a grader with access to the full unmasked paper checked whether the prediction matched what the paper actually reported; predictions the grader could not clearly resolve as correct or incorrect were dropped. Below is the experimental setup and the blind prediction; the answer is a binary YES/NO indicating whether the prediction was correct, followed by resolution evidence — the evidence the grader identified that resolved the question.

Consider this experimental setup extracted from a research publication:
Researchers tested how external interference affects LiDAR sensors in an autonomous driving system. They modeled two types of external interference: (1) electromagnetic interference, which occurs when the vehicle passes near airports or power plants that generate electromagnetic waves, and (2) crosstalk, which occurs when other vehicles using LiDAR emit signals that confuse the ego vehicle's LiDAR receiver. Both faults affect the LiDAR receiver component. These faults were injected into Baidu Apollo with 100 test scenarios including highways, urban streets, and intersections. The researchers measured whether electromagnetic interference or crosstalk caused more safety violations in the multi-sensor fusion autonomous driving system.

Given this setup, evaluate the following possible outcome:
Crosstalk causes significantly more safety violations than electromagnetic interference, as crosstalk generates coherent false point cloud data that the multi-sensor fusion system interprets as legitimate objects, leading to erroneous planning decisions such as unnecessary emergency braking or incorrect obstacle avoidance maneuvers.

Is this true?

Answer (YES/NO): NO